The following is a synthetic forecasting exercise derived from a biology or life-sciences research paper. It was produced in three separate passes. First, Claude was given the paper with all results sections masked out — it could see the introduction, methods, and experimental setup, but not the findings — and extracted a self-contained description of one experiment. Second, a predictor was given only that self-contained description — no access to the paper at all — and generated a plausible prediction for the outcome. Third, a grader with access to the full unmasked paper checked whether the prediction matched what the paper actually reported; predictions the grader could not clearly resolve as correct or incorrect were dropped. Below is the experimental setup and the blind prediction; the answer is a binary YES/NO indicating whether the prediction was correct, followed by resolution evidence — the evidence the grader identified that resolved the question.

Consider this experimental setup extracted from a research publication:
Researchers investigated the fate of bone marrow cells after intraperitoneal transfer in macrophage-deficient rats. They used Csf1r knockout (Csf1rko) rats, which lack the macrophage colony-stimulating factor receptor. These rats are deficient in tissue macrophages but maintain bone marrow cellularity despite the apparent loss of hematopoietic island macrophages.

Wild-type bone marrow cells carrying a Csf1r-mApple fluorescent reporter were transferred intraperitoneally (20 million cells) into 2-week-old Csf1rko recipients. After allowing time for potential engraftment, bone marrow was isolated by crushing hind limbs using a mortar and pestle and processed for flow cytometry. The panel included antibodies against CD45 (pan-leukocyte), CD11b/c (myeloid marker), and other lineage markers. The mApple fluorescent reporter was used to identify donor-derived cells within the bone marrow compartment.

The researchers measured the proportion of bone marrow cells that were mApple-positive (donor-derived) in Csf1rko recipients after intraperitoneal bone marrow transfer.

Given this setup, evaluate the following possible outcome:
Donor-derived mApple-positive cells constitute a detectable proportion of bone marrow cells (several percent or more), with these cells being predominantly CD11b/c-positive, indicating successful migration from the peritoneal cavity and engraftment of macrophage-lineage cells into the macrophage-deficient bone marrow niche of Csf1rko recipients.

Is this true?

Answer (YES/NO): NO